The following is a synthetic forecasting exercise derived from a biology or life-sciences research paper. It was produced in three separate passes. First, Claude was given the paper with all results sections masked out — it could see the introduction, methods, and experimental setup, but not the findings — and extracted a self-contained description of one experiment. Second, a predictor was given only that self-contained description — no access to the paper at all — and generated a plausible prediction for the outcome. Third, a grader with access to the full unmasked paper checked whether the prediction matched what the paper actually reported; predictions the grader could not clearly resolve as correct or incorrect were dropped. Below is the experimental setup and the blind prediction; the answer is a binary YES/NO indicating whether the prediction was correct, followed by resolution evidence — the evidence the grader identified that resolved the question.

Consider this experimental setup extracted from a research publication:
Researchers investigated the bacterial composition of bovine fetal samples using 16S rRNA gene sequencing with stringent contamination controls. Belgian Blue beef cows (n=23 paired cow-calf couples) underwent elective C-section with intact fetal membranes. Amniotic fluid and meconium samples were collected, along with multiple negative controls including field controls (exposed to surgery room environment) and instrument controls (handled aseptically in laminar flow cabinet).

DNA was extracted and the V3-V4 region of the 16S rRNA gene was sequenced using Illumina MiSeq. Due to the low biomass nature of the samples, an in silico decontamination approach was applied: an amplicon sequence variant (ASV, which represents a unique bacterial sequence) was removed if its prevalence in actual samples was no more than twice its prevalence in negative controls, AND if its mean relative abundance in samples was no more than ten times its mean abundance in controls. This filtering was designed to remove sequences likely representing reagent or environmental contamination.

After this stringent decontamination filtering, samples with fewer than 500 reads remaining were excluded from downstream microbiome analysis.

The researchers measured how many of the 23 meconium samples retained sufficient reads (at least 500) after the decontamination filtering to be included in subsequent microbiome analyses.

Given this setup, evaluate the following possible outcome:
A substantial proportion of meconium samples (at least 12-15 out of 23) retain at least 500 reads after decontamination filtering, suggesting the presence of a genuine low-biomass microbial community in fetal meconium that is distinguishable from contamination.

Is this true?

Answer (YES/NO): YES